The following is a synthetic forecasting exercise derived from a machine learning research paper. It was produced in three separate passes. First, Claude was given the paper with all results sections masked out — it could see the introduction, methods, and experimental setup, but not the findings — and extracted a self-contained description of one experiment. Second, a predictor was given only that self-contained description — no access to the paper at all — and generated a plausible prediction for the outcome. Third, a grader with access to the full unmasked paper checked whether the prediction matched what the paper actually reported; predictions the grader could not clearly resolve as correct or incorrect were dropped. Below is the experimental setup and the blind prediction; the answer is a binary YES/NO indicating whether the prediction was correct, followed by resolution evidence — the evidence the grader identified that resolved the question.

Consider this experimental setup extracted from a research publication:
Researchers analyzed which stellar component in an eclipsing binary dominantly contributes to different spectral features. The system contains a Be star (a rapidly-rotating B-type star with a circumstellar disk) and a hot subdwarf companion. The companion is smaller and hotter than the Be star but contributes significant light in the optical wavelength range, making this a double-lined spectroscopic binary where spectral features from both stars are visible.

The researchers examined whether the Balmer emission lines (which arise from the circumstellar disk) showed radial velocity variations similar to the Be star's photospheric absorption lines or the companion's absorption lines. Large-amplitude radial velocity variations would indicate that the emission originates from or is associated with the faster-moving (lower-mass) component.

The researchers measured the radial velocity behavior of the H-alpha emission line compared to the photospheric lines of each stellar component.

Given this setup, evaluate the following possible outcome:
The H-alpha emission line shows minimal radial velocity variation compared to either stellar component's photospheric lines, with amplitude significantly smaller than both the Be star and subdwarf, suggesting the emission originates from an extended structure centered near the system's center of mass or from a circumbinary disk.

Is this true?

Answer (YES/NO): NO